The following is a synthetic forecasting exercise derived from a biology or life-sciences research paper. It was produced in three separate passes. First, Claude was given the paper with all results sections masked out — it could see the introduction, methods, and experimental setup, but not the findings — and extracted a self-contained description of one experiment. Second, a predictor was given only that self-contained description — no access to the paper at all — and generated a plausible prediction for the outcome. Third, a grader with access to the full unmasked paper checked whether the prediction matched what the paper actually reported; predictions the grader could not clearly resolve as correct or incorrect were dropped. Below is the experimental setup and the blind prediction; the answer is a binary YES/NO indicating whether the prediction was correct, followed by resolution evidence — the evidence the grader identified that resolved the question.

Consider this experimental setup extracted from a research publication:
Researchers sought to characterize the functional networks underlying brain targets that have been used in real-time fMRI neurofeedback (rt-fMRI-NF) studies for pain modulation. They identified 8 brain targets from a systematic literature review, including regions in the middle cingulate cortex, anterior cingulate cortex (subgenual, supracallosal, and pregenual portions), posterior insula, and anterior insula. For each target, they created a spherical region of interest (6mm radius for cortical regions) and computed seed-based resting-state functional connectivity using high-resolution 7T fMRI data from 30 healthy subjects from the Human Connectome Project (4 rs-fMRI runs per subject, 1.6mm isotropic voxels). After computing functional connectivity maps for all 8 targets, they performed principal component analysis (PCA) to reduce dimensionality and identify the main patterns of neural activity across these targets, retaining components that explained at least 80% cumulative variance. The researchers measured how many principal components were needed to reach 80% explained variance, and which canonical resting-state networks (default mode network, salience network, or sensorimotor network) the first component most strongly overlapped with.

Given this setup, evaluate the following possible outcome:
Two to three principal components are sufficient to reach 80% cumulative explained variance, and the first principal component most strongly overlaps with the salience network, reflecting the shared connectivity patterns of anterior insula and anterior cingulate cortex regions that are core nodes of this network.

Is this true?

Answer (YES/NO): NO